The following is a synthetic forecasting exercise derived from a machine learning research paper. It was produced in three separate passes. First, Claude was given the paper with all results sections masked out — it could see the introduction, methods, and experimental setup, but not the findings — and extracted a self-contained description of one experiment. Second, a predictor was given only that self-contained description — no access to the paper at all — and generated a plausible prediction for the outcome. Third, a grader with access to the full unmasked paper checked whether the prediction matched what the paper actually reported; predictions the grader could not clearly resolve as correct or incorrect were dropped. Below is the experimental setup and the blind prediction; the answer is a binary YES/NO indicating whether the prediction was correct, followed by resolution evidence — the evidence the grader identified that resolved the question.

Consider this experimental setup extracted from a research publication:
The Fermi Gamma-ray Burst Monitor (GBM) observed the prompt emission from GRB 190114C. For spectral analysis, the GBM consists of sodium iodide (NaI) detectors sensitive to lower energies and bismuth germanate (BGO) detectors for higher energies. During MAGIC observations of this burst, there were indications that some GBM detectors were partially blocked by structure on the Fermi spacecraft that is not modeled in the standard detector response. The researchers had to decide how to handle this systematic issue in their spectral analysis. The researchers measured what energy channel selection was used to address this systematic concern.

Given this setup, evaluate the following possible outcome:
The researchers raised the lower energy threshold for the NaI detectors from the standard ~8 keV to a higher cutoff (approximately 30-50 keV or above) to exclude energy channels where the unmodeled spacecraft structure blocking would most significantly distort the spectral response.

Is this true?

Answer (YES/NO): YES